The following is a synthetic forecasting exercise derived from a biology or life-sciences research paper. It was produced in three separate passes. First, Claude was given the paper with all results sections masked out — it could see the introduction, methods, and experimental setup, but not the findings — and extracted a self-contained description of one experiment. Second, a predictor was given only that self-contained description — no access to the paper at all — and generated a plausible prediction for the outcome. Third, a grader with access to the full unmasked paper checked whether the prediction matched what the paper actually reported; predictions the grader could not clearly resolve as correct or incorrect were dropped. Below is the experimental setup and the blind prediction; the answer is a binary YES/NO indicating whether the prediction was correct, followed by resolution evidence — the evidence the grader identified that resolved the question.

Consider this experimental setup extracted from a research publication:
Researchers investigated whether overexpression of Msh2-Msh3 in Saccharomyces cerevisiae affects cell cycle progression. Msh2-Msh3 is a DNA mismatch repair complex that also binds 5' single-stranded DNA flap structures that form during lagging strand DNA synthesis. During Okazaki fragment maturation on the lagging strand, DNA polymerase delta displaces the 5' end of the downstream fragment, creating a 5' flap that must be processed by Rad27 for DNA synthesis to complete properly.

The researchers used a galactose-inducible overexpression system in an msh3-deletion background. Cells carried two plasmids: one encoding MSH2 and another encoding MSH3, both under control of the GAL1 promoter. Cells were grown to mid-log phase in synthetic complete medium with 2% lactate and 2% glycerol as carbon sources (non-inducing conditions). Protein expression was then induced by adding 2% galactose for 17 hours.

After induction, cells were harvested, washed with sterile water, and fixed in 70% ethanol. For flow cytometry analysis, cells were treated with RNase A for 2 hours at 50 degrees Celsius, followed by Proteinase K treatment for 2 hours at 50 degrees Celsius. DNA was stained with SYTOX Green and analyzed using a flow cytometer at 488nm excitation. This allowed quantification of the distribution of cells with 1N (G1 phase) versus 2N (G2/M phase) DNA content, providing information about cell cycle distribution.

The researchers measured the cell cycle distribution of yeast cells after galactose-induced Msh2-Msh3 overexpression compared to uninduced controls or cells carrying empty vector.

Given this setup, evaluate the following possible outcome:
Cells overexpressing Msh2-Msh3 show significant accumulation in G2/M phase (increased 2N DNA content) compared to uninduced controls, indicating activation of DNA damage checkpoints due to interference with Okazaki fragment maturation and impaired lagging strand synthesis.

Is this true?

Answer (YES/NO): NO